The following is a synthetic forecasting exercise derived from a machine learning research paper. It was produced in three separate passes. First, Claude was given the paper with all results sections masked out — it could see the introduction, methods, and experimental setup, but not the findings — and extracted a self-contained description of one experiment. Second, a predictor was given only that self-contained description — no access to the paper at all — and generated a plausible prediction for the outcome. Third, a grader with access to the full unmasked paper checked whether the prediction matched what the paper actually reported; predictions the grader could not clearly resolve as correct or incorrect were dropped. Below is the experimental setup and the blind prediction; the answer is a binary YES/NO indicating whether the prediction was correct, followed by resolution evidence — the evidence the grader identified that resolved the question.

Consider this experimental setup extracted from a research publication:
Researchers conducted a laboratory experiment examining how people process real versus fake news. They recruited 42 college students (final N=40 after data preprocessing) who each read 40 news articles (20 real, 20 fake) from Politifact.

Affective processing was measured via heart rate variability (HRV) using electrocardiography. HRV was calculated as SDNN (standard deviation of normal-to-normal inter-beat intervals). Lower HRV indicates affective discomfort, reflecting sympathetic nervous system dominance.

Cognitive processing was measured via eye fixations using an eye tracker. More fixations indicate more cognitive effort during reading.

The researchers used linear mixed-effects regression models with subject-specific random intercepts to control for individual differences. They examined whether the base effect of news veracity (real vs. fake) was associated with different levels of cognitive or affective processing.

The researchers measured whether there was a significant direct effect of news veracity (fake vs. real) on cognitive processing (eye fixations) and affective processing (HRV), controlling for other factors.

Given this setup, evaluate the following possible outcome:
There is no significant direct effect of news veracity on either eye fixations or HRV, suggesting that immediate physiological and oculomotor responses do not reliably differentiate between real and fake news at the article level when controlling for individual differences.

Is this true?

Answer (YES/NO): NO